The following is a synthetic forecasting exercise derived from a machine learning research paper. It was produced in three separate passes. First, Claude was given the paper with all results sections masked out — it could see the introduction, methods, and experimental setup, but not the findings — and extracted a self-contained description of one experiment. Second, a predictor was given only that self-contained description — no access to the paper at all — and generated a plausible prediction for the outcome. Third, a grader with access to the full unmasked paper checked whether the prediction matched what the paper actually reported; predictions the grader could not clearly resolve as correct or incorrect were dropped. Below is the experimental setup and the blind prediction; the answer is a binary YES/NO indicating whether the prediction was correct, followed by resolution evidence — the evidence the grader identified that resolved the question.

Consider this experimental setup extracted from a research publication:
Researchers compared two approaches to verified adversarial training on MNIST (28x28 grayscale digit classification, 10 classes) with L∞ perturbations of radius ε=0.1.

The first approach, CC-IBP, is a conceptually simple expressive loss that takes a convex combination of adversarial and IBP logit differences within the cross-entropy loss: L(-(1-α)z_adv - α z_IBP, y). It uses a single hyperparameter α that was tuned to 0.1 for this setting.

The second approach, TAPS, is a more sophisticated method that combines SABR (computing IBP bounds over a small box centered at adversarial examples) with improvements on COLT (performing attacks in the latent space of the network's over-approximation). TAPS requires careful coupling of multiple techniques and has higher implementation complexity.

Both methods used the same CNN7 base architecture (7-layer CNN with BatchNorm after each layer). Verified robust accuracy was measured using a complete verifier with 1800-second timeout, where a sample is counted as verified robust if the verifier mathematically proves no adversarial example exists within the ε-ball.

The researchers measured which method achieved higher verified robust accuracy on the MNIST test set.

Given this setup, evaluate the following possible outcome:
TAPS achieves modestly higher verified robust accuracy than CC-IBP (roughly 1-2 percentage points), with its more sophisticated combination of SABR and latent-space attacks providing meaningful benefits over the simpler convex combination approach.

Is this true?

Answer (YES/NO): NO